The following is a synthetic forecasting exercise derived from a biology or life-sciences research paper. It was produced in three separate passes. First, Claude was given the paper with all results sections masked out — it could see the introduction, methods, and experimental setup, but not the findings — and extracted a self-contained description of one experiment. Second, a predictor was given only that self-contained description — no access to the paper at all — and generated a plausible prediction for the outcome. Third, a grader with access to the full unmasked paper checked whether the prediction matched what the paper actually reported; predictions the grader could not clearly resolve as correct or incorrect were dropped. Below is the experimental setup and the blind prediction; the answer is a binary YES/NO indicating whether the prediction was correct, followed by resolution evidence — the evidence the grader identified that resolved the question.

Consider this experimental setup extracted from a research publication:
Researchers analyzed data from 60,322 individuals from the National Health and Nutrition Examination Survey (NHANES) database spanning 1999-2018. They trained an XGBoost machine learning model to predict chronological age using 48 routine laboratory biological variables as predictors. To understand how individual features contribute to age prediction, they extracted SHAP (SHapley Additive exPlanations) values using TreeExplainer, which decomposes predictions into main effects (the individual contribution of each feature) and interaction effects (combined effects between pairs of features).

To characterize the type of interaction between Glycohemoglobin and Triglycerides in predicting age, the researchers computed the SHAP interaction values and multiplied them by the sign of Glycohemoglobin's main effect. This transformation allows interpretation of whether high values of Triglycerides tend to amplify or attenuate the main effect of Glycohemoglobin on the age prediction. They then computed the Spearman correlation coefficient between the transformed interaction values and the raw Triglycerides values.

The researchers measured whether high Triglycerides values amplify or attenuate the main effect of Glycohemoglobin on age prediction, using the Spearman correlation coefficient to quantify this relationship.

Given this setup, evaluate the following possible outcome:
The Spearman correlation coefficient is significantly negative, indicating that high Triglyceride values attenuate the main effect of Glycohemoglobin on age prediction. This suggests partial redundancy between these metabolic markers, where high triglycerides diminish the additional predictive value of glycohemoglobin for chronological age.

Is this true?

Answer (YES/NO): NO